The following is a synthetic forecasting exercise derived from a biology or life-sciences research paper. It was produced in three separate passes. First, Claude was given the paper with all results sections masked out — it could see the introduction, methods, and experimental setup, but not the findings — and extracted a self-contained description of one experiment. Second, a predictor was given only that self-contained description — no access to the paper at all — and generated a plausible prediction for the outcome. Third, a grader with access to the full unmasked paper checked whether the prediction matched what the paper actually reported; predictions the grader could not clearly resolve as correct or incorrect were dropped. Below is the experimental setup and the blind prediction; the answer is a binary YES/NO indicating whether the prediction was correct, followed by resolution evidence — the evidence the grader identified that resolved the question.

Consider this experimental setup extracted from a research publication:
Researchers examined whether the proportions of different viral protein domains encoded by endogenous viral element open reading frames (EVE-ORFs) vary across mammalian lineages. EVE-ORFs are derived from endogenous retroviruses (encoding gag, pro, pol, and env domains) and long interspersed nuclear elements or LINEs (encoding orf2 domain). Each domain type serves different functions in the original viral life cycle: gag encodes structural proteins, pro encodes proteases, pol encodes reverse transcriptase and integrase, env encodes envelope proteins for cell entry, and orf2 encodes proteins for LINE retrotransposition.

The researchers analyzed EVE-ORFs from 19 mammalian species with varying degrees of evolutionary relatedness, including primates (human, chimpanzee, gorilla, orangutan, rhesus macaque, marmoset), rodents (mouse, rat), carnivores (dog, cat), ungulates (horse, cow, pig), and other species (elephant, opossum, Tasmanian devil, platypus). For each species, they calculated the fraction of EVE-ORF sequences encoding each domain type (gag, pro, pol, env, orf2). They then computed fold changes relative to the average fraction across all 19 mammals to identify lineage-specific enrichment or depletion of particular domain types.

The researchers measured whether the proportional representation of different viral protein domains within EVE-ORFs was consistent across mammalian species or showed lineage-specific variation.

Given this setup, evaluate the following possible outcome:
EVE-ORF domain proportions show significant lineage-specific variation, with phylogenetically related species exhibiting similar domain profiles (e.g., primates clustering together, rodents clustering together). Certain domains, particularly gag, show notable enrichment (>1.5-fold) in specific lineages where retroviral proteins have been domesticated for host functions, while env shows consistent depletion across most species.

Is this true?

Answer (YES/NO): NO